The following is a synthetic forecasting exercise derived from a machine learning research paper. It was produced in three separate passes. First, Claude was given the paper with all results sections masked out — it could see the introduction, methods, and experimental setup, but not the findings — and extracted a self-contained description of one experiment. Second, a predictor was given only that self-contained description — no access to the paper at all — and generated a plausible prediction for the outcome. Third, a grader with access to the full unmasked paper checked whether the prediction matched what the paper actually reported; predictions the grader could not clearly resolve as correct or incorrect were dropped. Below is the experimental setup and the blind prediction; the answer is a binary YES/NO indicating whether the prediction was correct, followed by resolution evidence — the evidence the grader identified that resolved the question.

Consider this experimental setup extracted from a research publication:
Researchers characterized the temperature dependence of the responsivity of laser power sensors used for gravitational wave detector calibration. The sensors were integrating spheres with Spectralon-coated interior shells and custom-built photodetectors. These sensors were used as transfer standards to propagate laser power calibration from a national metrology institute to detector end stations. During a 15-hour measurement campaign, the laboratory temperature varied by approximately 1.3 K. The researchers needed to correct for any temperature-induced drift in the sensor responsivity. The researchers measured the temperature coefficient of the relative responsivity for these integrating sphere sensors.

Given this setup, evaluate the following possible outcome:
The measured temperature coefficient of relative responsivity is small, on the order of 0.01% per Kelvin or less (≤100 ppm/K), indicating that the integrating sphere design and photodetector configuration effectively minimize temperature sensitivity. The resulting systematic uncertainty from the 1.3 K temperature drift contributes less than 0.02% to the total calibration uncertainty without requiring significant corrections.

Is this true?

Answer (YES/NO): NO